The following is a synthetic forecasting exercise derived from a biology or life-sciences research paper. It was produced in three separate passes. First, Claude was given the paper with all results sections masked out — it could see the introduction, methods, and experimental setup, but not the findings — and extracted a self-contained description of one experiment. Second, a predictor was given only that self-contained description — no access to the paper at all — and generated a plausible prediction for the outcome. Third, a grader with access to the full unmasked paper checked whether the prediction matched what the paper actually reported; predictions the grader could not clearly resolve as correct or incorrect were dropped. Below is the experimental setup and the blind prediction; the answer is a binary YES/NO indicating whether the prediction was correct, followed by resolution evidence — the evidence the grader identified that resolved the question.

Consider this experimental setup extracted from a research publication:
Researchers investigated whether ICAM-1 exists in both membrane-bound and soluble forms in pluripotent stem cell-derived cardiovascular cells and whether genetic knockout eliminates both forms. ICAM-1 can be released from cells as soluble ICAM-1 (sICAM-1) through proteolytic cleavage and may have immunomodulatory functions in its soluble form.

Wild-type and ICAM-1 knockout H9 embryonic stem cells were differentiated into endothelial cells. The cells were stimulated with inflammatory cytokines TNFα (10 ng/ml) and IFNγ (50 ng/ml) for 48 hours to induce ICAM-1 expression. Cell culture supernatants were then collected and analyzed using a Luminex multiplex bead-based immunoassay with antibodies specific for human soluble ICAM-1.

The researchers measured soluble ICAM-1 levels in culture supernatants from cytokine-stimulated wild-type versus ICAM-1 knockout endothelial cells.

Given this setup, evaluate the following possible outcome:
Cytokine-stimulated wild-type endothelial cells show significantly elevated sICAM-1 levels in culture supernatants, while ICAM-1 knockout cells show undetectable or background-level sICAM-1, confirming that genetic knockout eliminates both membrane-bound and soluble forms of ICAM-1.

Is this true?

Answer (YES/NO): YES